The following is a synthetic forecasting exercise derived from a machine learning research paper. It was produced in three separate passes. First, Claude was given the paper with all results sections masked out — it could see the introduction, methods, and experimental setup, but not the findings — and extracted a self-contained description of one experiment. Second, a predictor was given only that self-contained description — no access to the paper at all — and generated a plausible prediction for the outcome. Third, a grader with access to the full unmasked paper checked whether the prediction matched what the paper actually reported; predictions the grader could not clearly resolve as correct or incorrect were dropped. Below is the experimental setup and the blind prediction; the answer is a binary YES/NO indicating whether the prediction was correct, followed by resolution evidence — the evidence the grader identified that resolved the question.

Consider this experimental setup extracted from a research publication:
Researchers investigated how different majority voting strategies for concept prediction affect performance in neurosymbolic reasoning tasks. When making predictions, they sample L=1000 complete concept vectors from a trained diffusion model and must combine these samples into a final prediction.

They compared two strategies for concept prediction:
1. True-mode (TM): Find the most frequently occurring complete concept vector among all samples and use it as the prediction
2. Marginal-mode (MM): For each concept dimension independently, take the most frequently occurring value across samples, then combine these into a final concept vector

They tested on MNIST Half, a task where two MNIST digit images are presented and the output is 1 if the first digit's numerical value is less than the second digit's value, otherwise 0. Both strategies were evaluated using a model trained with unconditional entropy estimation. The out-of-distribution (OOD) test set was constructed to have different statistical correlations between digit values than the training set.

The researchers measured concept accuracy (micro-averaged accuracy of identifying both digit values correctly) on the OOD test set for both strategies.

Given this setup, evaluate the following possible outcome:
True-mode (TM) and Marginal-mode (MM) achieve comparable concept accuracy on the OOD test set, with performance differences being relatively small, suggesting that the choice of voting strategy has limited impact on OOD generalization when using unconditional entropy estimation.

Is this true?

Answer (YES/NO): NO